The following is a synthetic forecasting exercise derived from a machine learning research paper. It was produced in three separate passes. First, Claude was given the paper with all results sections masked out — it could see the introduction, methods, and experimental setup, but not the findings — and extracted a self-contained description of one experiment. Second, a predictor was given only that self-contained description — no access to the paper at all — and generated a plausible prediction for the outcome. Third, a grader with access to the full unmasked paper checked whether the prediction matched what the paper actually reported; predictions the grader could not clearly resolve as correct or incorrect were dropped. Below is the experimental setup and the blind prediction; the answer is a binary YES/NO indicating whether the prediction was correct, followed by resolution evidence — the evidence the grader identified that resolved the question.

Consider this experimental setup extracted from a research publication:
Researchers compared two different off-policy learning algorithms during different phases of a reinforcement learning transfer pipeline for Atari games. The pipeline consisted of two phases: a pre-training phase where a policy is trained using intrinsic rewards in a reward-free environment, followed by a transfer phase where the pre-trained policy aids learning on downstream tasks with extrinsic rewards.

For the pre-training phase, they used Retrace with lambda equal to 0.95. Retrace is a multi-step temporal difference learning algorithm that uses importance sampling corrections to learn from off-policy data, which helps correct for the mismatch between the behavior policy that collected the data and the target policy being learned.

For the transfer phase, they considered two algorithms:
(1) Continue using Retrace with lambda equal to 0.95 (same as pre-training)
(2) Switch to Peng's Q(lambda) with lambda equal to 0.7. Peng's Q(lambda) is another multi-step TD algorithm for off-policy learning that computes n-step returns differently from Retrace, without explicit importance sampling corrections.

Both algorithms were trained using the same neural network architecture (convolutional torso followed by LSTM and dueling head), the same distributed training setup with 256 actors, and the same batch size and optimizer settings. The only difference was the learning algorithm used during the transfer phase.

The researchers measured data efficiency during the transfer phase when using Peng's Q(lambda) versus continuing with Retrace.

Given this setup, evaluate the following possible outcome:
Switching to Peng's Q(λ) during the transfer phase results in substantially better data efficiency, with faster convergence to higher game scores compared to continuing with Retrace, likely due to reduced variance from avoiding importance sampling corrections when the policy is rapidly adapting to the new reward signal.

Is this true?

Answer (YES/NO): NO